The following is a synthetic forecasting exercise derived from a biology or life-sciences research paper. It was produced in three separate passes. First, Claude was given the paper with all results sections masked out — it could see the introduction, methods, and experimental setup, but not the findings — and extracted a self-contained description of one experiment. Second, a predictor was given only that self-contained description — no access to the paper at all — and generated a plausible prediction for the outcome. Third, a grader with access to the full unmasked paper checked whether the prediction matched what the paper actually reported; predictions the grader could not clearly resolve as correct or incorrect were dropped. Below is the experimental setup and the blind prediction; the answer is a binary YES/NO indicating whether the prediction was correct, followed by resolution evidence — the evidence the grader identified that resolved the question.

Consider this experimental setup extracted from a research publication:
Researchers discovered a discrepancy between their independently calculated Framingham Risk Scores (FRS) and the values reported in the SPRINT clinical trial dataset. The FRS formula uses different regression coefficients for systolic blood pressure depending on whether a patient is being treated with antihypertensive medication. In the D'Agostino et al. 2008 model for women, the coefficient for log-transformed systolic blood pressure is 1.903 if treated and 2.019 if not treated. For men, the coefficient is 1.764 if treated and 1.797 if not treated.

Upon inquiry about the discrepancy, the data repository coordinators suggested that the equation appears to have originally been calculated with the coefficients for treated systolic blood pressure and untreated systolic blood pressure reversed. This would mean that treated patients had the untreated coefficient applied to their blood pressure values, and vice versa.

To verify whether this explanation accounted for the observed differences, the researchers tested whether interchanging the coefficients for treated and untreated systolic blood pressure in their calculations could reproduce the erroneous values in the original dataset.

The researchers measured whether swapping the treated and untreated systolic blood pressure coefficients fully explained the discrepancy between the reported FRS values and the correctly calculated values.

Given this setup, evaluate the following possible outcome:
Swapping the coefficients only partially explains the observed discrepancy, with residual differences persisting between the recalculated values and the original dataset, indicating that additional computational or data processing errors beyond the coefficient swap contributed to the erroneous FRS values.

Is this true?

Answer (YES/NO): YES